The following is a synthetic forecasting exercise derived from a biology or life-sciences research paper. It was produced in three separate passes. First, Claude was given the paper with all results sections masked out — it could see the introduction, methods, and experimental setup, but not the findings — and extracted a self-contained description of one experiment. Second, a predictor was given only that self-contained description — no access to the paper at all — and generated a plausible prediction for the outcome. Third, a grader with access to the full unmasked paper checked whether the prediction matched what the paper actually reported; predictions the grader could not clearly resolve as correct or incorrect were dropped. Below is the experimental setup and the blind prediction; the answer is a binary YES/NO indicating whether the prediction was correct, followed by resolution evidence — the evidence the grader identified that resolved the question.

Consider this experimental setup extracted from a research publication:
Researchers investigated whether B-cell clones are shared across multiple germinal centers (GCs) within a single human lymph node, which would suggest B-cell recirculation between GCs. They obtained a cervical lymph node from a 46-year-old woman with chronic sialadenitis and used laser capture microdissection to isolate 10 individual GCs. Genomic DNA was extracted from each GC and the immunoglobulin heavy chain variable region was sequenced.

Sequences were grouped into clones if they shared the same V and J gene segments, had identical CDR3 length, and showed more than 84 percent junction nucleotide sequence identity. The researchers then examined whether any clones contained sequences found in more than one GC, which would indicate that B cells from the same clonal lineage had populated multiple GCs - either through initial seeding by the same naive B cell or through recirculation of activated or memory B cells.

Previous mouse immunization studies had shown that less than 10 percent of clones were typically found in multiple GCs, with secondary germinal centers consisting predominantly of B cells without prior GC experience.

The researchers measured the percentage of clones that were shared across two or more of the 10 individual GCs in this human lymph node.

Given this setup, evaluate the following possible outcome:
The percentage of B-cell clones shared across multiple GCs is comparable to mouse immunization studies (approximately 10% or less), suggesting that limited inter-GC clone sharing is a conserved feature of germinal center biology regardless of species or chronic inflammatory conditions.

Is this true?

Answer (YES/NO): YES